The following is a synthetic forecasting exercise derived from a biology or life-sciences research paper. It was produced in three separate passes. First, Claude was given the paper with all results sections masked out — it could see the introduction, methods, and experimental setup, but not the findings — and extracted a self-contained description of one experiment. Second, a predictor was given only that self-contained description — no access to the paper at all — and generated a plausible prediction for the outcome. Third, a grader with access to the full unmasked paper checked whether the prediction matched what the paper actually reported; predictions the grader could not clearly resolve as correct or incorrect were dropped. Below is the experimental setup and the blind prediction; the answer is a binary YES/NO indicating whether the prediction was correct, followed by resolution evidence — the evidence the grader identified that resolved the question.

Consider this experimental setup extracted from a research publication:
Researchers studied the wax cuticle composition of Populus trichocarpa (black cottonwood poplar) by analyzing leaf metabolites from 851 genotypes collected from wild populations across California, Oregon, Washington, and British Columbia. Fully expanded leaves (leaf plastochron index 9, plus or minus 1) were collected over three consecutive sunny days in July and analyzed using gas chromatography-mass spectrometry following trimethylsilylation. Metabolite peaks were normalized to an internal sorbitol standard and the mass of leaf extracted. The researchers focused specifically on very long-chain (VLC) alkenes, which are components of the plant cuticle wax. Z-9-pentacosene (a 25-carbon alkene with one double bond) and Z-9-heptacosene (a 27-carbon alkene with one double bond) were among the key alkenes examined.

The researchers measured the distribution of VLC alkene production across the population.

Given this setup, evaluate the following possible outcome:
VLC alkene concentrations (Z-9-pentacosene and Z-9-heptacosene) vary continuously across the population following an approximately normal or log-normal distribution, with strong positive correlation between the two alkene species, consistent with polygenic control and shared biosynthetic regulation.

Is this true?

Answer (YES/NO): NO